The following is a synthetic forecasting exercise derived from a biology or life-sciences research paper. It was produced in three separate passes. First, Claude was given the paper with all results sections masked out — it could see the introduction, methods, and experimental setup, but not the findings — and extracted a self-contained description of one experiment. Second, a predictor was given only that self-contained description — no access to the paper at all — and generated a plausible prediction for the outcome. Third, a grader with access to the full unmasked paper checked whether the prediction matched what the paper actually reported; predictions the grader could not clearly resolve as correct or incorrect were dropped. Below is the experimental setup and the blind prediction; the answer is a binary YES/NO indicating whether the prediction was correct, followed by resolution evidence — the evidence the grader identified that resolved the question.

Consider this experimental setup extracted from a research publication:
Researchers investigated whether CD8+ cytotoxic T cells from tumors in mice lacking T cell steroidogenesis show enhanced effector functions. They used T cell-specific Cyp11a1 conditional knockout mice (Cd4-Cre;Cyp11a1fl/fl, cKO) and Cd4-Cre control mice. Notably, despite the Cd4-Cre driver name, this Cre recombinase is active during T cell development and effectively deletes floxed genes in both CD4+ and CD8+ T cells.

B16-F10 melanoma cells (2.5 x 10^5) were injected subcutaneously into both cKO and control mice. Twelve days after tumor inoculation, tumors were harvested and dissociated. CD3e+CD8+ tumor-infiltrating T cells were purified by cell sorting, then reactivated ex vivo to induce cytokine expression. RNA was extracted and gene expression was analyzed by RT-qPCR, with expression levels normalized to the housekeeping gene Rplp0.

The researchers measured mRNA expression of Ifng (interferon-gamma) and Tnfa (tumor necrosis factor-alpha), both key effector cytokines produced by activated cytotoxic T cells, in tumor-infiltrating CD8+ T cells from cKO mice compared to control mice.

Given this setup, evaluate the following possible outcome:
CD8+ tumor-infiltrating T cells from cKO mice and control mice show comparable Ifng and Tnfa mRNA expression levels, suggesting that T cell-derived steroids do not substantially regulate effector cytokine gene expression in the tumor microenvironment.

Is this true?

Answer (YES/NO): NO